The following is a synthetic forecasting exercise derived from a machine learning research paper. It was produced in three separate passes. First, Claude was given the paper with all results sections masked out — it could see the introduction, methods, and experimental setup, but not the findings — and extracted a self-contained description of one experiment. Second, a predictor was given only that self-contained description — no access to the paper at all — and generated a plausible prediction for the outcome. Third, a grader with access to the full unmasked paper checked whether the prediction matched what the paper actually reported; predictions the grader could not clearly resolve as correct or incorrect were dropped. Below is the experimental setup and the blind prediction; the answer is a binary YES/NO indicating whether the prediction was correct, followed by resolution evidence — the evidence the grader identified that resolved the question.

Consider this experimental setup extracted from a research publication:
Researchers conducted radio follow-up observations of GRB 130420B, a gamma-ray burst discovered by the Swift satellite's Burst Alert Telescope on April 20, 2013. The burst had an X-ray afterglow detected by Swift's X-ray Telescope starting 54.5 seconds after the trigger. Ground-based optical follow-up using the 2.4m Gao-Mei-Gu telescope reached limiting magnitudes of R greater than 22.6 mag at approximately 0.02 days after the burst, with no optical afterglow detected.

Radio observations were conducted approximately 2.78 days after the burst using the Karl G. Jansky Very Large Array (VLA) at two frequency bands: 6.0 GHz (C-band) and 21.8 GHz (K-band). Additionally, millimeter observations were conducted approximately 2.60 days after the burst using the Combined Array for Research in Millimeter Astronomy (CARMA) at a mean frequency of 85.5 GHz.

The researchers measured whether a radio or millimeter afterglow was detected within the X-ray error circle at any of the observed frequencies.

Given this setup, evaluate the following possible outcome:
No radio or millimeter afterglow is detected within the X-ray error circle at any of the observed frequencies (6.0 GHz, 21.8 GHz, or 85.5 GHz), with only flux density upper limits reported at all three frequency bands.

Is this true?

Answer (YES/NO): YES